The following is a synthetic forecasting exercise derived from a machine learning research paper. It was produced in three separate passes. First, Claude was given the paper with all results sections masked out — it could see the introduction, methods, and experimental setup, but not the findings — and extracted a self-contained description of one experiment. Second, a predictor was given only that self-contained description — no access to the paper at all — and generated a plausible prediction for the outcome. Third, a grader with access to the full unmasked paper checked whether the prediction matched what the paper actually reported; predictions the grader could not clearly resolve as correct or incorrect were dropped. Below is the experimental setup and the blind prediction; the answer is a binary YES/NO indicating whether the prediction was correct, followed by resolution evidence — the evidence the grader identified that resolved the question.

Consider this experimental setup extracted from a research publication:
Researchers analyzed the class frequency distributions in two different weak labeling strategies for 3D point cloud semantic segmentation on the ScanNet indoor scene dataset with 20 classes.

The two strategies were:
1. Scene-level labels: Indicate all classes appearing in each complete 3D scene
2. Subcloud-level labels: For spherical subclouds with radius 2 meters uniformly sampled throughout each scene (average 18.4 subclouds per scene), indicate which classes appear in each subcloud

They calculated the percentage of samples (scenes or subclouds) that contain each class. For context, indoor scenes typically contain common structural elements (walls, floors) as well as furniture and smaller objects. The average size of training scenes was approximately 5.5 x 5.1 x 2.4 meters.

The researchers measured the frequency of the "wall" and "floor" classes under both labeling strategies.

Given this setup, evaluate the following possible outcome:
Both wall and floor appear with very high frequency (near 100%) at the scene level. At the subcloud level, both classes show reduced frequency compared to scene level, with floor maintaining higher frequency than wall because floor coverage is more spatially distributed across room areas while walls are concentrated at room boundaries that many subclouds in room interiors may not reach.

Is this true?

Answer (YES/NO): NO